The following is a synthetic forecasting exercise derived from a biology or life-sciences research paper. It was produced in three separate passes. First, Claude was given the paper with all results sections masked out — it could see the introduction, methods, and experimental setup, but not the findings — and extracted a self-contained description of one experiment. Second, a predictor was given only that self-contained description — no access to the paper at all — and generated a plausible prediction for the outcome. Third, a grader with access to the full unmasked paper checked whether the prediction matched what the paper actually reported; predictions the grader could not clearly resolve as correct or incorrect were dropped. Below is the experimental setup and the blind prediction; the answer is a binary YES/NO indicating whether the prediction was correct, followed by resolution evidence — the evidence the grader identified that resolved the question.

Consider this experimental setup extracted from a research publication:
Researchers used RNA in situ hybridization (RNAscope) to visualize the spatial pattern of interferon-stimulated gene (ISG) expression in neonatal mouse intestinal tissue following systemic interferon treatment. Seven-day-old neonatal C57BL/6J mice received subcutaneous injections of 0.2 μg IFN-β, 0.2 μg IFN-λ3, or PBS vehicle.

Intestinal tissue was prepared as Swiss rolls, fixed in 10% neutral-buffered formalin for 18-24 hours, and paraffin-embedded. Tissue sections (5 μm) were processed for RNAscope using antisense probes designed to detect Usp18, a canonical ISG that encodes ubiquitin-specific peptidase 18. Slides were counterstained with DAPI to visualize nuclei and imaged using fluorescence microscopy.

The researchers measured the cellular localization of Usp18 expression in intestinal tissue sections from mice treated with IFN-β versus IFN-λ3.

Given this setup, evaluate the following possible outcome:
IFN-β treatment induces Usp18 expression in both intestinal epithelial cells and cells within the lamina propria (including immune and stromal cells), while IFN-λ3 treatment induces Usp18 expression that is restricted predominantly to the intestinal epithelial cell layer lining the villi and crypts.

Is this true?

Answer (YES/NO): YES